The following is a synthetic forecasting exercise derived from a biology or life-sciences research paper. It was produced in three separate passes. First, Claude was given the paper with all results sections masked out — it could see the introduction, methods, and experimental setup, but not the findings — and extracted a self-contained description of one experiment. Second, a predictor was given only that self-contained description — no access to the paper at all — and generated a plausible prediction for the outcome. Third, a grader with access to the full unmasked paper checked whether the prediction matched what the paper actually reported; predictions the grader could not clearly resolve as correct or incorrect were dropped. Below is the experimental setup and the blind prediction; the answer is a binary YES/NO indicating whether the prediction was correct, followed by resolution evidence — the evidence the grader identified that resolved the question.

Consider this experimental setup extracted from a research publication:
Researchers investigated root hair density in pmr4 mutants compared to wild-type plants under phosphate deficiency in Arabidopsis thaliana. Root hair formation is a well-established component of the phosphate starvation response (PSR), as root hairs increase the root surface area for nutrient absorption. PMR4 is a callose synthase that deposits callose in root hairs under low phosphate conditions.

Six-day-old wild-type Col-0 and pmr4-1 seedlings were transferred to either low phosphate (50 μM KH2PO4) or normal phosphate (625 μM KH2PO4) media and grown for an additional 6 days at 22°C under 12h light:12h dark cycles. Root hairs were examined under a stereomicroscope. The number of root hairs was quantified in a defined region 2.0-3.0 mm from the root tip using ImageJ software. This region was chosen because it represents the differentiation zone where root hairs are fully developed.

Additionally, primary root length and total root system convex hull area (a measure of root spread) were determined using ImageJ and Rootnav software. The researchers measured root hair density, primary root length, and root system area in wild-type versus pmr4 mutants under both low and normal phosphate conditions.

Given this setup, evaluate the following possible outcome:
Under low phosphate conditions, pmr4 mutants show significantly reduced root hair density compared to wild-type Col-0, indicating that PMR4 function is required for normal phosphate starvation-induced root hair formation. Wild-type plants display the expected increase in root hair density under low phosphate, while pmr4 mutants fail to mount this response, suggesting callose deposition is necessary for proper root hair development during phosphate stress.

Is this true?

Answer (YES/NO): NO